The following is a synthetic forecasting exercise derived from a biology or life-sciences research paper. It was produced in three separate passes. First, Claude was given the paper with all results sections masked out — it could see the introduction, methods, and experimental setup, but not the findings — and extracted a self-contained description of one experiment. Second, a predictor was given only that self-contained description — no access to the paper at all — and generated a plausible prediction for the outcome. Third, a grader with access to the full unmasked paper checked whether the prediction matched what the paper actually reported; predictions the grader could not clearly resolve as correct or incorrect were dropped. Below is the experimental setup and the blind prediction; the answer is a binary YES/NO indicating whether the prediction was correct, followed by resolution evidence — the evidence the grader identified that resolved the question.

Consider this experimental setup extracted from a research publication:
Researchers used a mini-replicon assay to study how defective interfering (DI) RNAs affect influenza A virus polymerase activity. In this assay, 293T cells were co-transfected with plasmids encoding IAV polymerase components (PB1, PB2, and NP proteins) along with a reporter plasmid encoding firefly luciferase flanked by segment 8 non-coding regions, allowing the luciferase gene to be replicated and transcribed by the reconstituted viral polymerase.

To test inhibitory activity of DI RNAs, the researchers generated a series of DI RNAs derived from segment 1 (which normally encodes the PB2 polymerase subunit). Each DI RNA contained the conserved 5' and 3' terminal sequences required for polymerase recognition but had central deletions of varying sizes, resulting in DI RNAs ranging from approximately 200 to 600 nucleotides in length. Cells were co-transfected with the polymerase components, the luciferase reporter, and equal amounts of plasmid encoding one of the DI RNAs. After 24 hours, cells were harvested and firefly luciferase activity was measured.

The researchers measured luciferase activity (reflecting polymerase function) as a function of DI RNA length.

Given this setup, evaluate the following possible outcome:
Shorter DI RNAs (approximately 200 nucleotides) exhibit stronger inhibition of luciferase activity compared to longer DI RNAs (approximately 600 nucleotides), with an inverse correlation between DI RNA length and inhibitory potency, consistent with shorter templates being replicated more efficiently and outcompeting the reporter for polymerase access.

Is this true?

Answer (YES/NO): YES